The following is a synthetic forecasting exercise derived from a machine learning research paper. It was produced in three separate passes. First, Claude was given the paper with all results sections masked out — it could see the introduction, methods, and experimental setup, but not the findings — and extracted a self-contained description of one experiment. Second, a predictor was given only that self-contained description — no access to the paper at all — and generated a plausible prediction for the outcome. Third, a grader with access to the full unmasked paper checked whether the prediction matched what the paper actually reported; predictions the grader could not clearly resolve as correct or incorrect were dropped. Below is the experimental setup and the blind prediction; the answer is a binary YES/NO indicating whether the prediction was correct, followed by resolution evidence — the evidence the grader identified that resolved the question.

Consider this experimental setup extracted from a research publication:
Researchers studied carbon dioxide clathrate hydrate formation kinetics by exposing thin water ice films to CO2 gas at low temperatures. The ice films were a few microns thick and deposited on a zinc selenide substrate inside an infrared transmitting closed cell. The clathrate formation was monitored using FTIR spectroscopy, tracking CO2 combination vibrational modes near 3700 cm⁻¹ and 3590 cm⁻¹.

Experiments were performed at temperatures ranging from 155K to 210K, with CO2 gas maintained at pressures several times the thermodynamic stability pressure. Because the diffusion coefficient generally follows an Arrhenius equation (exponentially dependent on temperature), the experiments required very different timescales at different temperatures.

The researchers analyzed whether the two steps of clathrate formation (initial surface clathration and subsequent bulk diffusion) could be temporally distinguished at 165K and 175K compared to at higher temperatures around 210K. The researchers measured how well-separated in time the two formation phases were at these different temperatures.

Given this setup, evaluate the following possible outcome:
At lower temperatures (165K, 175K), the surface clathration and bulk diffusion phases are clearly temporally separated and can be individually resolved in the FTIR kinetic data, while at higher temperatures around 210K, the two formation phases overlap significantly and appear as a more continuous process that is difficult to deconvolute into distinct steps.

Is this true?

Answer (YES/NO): YES